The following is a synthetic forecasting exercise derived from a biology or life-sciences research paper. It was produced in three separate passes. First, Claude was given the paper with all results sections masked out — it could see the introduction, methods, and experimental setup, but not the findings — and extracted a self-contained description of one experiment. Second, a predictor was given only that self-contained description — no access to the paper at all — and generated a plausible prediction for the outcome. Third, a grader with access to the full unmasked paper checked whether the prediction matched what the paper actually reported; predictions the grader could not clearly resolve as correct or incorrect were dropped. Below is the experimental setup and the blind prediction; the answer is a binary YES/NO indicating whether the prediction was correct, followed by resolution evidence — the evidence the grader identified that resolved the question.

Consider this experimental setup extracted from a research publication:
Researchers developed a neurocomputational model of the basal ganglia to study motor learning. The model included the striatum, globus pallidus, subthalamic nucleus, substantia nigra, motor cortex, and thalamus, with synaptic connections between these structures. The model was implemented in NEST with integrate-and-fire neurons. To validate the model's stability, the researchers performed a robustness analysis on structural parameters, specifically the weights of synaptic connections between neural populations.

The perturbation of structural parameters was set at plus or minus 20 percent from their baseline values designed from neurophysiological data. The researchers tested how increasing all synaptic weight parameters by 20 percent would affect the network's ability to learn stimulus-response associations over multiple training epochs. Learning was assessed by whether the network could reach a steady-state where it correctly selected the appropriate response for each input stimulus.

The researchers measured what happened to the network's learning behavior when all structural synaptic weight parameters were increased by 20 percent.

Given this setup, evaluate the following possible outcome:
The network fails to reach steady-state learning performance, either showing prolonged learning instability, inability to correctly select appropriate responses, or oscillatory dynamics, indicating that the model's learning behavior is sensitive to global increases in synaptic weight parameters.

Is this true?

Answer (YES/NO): NO